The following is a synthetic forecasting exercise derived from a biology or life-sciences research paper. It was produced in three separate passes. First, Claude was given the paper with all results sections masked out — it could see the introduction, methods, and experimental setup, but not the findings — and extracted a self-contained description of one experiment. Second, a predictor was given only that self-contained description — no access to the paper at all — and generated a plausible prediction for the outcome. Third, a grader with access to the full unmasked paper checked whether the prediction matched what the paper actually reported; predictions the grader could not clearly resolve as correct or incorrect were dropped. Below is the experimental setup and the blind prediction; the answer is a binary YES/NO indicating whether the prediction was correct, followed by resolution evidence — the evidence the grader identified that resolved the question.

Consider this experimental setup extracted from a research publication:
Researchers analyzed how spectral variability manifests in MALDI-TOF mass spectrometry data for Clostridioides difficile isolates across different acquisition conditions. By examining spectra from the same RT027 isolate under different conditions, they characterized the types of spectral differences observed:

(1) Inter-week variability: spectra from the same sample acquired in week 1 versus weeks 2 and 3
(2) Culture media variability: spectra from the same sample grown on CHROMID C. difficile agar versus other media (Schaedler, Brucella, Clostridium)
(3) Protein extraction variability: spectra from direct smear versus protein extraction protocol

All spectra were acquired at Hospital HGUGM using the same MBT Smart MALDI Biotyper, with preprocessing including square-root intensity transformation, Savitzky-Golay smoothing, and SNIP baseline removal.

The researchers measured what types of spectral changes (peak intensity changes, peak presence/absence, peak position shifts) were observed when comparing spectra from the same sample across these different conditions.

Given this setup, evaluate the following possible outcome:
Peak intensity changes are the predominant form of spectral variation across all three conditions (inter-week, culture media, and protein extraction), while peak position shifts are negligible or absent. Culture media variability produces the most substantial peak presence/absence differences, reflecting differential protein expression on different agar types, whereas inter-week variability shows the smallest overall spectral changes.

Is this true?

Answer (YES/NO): NO